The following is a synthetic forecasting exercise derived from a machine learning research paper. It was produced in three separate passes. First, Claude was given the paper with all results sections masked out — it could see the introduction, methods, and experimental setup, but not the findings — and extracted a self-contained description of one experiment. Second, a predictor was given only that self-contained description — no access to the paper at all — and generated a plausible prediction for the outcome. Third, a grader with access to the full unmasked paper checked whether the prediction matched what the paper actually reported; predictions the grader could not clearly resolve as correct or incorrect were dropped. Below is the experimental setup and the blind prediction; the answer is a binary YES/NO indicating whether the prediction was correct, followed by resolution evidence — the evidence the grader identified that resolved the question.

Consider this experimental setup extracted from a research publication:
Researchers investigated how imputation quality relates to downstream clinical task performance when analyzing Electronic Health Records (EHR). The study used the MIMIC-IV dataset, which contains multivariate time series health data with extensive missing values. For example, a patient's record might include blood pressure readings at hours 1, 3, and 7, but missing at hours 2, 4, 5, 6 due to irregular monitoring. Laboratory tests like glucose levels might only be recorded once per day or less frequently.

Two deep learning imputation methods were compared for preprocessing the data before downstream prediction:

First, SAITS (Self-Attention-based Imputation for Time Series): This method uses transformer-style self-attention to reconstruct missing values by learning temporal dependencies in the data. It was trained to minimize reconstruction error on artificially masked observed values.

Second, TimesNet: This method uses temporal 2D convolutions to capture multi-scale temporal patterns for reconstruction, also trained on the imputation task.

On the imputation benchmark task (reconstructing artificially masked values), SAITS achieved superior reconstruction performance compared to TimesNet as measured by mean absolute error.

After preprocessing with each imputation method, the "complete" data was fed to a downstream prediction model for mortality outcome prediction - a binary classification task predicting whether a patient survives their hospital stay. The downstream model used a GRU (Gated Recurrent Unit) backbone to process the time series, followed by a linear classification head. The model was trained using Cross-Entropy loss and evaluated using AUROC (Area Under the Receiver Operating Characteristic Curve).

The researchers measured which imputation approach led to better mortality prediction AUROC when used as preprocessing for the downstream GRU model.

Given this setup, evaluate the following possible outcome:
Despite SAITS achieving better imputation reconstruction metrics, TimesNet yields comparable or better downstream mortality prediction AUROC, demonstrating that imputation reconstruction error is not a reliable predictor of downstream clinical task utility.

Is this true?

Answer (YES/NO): YES